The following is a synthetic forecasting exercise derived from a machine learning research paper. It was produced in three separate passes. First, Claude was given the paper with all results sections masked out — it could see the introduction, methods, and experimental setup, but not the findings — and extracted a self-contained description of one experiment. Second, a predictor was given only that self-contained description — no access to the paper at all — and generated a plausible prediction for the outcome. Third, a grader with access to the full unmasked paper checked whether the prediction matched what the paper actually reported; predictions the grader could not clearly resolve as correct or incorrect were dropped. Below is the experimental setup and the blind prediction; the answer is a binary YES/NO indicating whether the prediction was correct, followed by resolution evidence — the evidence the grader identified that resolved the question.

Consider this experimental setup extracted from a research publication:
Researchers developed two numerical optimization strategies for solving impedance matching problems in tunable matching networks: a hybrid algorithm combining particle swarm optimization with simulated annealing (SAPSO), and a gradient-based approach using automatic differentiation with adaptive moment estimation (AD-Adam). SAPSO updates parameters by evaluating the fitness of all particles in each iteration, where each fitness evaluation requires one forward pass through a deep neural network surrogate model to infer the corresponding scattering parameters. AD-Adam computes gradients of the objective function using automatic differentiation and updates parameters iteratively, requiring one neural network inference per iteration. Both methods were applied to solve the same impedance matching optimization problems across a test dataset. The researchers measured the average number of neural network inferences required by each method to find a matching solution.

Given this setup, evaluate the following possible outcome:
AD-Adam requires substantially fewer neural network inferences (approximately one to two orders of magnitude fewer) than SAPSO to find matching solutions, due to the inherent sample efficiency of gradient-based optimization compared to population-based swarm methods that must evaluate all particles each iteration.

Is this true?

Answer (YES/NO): NO